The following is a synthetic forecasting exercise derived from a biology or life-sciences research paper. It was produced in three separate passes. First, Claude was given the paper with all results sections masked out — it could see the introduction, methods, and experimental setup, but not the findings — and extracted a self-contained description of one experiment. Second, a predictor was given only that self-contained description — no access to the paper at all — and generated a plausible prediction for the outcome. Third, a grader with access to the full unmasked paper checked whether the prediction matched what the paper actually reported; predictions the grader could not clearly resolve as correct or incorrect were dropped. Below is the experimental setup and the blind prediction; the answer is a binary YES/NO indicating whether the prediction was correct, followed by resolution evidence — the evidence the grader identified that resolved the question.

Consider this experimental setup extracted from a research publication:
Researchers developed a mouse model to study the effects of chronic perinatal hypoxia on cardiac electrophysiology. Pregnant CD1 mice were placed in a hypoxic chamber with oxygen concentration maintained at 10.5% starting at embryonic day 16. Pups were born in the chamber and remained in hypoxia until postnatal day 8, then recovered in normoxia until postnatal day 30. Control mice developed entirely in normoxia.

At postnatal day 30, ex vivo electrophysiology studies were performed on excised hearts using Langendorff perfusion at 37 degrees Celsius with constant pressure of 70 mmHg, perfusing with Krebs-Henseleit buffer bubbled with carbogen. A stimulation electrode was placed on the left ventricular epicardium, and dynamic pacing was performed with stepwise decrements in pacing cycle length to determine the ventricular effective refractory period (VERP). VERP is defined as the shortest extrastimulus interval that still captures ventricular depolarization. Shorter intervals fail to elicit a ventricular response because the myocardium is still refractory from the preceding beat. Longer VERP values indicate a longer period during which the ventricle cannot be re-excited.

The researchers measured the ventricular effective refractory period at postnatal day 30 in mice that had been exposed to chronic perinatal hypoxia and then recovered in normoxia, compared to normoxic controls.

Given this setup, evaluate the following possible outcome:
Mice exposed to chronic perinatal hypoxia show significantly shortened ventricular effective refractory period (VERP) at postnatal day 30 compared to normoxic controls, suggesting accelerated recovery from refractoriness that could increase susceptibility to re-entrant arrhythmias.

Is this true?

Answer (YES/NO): NO